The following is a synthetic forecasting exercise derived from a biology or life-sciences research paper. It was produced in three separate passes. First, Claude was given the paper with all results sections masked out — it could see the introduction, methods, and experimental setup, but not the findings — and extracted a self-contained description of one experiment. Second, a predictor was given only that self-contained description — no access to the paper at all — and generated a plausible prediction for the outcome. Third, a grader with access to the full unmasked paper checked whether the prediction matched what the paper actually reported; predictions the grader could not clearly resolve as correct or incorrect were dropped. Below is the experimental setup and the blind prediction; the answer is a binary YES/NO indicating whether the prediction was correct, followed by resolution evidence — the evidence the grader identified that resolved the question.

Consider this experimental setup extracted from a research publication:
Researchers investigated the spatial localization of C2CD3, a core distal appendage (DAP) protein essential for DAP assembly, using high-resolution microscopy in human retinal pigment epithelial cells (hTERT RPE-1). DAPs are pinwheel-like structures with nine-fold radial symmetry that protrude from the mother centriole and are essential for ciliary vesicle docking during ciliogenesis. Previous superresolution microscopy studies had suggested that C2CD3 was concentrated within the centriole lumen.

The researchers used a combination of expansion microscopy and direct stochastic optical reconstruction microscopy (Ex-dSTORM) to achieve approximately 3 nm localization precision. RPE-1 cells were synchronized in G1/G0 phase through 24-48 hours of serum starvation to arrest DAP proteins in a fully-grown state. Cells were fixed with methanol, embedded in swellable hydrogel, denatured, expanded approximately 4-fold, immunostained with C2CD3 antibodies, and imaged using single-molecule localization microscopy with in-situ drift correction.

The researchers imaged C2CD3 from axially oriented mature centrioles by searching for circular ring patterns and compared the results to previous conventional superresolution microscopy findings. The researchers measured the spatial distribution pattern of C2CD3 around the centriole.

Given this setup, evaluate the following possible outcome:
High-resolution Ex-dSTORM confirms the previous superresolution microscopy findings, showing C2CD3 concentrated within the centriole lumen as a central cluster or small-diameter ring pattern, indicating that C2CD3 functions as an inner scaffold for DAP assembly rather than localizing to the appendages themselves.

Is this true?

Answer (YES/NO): NO